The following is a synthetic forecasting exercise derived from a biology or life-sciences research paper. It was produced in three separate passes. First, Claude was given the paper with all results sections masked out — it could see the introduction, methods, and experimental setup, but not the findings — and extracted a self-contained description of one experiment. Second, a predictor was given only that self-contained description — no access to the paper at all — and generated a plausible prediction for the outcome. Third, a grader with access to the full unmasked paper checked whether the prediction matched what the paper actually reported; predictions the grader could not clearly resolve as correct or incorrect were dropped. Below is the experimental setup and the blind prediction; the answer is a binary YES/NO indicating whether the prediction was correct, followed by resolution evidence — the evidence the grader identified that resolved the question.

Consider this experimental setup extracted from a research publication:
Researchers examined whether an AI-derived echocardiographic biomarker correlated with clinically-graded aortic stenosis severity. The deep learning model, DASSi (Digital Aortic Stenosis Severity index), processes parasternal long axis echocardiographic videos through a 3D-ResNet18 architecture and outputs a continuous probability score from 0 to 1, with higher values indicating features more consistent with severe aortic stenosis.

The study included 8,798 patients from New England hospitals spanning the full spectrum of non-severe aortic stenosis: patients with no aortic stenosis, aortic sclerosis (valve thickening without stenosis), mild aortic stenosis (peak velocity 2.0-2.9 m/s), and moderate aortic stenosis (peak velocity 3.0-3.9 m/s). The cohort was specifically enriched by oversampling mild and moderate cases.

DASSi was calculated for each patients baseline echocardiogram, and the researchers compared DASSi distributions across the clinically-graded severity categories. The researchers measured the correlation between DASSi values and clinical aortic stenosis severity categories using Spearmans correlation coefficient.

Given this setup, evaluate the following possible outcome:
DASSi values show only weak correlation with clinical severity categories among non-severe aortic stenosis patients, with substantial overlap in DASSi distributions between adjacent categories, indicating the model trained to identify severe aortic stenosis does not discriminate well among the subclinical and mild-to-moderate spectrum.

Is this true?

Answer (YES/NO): NO